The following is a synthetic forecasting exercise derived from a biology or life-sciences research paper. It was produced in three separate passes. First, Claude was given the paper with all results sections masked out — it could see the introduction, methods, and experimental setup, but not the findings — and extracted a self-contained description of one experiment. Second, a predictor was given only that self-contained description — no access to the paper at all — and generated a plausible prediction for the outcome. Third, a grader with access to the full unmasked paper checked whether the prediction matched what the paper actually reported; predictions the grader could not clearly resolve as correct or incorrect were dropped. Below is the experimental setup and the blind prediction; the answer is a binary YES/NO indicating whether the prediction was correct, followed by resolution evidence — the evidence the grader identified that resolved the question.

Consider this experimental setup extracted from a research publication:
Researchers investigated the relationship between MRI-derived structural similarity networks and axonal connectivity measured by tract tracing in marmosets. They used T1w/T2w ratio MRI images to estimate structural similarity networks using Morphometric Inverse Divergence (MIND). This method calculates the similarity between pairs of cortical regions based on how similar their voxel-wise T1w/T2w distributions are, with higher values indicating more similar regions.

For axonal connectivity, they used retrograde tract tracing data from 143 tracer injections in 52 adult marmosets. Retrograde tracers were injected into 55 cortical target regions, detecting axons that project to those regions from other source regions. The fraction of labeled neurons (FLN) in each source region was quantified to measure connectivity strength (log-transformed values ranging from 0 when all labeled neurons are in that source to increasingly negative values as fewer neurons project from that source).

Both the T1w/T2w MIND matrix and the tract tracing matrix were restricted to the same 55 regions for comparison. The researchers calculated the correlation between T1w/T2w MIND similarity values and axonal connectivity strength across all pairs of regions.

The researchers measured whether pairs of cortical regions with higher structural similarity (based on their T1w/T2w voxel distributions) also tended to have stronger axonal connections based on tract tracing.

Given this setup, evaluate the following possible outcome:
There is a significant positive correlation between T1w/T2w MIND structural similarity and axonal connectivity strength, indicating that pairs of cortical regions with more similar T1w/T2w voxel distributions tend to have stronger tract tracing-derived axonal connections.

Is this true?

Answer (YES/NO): YES